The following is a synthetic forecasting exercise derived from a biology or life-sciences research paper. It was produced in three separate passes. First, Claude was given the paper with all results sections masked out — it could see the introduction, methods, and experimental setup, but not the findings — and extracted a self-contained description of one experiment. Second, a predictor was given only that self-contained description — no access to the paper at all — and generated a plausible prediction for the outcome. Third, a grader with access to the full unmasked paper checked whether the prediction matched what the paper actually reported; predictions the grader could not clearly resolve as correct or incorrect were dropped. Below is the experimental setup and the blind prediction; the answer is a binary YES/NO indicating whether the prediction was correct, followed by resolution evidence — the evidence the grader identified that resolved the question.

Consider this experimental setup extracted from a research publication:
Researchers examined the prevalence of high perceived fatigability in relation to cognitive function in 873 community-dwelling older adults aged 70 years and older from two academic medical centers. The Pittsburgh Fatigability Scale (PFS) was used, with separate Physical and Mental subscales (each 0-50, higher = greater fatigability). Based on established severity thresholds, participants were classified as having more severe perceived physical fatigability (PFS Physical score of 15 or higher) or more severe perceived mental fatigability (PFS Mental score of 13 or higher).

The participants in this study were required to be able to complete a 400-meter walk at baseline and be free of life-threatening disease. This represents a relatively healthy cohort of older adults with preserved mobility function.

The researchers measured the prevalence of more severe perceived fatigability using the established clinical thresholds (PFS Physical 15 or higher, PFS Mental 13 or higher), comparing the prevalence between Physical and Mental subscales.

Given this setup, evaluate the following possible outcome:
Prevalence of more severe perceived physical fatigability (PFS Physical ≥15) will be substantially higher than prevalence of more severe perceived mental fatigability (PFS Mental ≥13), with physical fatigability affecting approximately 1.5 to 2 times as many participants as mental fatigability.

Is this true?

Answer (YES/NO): NO